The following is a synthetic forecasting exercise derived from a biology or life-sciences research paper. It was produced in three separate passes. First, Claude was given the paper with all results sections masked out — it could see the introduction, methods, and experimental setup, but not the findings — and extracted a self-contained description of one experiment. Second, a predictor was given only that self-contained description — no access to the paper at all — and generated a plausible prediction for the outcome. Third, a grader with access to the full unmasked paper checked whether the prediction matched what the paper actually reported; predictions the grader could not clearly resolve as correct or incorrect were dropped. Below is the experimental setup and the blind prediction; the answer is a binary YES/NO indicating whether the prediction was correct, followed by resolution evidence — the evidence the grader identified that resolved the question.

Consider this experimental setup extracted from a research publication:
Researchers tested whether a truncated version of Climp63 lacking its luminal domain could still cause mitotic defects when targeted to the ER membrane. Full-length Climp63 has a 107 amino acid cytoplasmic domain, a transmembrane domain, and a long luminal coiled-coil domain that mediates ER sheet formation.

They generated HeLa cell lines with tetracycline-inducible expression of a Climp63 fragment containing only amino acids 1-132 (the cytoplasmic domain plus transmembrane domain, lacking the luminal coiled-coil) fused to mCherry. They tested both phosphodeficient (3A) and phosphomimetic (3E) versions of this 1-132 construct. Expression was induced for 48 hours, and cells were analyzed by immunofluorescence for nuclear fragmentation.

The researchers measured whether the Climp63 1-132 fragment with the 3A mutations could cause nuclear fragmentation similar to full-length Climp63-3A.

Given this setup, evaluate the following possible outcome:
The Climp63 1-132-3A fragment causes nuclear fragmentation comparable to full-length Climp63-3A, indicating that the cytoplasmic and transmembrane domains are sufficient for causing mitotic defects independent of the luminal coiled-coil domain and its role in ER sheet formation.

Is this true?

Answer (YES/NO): YES